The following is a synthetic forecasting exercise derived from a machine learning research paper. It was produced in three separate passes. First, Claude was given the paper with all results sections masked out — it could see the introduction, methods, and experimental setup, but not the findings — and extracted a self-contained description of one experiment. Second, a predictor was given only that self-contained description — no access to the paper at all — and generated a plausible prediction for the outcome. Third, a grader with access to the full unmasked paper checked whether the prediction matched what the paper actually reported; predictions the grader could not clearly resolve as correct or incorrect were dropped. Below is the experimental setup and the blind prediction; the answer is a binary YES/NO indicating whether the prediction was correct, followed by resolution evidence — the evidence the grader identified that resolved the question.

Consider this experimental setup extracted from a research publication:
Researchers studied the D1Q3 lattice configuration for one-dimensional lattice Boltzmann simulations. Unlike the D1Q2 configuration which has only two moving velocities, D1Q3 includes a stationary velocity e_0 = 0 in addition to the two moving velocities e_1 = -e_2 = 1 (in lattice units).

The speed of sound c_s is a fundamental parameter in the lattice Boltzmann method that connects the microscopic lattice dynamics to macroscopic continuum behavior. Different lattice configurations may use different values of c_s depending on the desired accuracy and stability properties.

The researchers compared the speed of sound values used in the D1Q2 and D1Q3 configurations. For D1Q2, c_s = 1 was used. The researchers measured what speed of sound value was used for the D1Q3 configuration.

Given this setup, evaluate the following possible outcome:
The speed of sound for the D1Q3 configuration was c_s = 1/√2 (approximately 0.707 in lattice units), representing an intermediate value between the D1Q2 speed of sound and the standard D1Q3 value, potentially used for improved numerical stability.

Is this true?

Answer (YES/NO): NO